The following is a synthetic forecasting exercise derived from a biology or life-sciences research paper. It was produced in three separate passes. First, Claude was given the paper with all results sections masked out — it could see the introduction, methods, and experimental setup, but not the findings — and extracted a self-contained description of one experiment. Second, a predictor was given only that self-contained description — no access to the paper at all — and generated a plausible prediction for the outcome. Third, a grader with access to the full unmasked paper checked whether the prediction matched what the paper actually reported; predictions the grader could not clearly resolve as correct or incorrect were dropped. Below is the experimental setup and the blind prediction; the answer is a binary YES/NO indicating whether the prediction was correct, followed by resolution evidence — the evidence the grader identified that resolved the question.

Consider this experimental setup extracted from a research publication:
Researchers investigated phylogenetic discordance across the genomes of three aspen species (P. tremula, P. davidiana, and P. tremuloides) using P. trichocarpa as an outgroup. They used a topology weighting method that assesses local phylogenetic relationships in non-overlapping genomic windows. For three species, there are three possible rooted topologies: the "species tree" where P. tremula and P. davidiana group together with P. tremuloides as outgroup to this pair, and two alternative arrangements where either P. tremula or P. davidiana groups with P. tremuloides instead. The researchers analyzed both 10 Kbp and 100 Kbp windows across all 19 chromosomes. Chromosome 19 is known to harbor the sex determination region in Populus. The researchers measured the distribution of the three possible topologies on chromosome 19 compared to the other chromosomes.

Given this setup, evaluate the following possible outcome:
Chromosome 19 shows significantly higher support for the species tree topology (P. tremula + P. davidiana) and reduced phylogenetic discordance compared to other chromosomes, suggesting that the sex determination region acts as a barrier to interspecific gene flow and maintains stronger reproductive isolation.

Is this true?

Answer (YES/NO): YES